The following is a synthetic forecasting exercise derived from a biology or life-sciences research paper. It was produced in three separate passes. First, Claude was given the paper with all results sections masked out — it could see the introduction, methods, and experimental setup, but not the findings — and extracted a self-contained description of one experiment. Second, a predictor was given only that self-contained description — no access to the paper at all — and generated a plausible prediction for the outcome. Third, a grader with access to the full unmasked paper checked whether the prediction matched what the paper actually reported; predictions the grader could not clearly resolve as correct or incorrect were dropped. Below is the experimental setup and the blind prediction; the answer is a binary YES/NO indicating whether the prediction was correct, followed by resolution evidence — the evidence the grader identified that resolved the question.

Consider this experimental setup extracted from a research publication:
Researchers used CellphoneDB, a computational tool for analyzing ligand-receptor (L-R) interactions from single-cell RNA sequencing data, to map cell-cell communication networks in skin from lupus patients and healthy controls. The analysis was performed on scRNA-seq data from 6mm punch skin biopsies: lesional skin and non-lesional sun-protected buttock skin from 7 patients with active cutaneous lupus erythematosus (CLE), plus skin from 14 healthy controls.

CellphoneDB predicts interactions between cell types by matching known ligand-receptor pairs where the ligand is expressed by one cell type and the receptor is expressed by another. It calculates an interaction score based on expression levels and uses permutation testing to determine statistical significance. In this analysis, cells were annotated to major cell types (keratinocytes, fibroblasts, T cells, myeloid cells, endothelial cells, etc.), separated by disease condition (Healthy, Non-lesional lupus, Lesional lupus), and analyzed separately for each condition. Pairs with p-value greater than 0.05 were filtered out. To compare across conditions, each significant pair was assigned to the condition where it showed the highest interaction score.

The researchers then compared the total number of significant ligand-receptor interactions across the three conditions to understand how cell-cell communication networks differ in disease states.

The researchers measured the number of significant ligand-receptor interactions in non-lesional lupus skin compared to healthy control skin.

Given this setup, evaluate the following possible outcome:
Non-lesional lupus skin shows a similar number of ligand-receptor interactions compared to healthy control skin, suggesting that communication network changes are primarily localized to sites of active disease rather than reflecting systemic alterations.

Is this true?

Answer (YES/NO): NO